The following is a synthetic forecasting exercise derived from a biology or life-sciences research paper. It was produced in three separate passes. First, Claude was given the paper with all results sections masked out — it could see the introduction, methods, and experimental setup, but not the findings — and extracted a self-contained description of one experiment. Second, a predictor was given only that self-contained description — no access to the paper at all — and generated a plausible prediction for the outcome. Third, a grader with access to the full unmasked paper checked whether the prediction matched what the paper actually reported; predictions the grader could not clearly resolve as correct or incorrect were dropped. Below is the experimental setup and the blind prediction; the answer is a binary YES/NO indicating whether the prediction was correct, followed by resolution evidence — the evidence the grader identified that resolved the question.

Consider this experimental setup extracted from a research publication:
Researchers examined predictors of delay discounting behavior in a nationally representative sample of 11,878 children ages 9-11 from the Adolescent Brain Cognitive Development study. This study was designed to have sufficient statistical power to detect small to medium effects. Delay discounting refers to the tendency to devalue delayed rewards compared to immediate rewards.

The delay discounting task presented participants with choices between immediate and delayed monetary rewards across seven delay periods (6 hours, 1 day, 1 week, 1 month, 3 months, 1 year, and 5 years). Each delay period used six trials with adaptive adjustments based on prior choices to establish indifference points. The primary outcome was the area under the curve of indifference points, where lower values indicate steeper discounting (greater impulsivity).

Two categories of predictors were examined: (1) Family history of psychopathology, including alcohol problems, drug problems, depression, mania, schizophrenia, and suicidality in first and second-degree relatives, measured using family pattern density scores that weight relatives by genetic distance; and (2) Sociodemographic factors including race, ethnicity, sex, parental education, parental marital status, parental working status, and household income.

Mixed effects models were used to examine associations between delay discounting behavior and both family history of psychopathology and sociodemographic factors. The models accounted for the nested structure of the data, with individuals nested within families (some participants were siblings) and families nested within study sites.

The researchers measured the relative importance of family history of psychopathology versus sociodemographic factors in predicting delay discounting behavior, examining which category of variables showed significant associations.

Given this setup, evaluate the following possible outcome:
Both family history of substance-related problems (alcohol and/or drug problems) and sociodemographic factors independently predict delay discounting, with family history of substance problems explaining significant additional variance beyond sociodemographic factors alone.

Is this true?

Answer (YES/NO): NO